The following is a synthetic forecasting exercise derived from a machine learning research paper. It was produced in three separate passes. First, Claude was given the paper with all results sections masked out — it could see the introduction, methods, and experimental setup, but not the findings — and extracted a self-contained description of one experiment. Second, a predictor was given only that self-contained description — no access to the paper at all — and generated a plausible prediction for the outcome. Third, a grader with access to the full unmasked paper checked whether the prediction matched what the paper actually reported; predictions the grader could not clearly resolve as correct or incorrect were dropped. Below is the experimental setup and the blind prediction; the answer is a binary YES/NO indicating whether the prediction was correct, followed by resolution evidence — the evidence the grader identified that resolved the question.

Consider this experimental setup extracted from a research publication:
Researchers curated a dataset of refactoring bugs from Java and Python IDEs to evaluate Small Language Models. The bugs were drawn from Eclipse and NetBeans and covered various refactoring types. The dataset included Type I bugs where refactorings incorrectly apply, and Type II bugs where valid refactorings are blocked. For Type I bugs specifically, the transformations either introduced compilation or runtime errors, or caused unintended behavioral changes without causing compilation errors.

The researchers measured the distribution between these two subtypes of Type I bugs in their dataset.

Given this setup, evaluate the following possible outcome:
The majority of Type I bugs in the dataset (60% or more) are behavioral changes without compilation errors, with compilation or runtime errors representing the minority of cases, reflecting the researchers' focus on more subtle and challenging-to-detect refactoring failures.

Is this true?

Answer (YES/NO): NO